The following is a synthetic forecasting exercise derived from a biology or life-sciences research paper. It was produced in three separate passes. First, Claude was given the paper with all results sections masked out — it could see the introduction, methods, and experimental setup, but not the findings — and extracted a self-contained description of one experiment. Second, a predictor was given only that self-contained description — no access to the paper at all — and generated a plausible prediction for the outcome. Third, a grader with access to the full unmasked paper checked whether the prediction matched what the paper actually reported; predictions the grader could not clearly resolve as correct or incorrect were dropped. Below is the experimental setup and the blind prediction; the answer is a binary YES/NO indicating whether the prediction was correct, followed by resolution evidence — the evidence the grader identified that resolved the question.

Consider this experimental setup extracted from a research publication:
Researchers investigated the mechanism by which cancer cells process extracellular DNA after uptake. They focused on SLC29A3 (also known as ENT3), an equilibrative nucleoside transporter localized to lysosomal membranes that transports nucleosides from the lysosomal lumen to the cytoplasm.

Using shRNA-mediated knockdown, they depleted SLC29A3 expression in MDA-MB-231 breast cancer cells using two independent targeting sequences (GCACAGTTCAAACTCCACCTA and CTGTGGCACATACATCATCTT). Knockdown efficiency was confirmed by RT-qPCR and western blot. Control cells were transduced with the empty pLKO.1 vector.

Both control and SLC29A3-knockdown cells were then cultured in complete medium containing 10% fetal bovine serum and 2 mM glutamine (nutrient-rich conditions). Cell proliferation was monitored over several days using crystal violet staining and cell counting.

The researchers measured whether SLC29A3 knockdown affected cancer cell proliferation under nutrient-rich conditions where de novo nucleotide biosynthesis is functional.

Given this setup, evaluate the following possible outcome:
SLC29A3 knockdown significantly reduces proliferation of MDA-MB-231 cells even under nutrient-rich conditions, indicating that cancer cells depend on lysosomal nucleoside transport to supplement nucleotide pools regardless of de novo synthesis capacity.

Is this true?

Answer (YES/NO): NO